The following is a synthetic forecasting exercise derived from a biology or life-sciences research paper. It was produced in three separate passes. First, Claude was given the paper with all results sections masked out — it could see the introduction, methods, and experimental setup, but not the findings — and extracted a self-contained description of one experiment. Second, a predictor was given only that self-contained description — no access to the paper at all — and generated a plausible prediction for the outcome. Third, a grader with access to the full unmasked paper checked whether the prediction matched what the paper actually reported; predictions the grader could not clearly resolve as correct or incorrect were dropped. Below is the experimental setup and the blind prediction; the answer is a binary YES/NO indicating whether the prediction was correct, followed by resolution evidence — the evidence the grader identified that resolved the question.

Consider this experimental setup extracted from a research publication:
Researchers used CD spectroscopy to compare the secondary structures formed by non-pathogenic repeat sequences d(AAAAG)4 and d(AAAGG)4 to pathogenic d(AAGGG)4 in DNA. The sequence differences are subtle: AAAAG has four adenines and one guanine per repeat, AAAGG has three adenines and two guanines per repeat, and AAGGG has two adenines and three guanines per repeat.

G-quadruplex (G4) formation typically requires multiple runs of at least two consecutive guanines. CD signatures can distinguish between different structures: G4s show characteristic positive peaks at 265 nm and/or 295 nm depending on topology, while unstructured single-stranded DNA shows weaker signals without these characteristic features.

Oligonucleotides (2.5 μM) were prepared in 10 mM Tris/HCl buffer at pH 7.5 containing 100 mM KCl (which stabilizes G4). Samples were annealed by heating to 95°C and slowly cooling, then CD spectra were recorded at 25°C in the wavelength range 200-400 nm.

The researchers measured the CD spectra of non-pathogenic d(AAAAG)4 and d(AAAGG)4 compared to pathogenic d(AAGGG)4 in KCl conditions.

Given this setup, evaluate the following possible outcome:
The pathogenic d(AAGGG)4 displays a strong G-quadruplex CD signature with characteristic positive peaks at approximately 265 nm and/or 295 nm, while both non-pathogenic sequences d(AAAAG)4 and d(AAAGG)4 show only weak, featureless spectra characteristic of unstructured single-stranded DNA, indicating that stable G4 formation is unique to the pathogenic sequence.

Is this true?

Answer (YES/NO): NO